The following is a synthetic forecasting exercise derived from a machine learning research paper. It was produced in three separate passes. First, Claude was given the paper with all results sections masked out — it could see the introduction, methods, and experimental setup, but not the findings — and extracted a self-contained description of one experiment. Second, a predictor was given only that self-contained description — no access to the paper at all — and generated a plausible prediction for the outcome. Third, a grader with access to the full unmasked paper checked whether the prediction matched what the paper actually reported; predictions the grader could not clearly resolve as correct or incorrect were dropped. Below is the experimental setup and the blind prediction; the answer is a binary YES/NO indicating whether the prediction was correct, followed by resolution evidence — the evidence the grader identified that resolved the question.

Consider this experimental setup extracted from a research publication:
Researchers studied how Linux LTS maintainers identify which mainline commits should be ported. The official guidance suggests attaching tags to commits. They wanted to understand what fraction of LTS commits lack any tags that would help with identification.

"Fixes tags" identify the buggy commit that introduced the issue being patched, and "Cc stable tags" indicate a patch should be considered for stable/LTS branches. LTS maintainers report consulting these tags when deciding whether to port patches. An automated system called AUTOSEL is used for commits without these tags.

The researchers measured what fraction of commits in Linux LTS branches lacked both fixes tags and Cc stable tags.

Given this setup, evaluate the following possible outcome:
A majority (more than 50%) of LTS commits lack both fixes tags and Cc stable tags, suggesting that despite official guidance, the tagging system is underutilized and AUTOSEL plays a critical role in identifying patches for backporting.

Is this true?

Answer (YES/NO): NO